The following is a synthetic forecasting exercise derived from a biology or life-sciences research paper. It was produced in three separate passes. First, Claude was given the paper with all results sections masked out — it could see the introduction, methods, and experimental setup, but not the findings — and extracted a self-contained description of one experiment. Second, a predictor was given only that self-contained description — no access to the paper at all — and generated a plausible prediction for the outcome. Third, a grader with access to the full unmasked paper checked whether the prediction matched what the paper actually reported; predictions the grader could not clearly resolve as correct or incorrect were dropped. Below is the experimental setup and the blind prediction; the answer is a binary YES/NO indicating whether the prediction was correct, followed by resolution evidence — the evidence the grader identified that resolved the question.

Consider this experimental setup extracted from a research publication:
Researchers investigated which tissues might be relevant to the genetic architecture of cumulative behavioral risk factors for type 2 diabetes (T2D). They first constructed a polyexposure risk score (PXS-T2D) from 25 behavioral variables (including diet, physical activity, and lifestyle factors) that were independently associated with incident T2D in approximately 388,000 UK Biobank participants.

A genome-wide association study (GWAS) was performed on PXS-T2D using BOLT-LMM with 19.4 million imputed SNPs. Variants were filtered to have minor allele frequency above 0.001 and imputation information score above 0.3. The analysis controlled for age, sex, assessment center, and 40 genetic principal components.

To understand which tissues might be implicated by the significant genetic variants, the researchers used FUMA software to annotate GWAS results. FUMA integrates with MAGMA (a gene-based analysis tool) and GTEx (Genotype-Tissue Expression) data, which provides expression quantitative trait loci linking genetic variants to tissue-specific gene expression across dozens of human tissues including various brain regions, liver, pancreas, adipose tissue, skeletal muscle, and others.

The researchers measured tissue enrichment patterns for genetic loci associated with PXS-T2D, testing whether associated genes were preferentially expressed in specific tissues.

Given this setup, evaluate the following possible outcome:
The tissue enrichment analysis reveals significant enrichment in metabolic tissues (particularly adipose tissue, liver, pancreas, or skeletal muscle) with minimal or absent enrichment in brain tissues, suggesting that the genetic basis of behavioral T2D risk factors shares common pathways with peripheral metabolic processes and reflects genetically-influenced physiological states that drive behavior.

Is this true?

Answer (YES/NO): NO